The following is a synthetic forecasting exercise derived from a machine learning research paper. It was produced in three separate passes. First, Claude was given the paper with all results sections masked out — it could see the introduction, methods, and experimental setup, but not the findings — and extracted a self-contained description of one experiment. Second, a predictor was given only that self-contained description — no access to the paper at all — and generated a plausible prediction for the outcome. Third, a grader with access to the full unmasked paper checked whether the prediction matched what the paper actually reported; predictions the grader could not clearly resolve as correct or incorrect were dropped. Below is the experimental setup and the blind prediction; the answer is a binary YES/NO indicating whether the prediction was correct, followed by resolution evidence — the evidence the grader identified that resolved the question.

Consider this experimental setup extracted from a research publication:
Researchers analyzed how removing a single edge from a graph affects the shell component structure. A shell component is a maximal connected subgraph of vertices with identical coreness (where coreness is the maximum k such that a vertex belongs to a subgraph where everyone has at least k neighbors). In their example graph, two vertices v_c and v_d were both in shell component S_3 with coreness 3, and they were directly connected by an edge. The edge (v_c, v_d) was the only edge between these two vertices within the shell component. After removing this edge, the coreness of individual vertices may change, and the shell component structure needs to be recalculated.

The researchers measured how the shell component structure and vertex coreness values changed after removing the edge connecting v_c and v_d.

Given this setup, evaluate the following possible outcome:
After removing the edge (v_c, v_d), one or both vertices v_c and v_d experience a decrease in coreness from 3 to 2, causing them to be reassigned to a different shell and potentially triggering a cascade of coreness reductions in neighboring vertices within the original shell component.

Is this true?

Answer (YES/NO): YES